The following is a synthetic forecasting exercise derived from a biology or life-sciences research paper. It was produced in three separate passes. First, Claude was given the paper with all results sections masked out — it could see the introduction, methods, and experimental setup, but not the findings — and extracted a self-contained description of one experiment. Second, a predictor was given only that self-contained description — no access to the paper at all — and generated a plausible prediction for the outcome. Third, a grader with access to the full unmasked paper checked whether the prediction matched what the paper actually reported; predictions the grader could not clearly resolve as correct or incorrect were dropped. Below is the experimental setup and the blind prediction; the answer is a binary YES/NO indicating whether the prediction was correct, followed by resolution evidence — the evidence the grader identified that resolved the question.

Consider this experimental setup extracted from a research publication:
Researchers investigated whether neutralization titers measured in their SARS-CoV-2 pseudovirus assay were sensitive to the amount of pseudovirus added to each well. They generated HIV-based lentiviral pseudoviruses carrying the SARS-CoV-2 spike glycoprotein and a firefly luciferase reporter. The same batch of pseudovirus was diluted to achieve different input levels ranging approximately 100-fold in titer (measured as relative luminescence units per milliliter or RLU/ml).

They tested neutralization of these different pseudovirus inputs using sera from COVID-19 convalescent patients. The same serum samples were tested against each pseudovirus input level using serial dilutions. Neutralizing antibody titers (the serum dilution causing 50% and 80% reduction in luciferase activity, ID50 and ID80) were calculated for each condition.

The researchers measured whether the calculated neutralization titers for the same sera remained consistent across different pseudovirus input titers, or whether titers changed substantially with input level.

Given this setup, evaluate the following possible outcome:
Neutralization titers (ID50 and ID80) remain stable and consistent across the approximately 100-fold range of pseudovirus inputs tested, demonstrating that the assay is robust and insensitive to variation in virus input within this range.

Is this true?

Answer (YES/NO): NO